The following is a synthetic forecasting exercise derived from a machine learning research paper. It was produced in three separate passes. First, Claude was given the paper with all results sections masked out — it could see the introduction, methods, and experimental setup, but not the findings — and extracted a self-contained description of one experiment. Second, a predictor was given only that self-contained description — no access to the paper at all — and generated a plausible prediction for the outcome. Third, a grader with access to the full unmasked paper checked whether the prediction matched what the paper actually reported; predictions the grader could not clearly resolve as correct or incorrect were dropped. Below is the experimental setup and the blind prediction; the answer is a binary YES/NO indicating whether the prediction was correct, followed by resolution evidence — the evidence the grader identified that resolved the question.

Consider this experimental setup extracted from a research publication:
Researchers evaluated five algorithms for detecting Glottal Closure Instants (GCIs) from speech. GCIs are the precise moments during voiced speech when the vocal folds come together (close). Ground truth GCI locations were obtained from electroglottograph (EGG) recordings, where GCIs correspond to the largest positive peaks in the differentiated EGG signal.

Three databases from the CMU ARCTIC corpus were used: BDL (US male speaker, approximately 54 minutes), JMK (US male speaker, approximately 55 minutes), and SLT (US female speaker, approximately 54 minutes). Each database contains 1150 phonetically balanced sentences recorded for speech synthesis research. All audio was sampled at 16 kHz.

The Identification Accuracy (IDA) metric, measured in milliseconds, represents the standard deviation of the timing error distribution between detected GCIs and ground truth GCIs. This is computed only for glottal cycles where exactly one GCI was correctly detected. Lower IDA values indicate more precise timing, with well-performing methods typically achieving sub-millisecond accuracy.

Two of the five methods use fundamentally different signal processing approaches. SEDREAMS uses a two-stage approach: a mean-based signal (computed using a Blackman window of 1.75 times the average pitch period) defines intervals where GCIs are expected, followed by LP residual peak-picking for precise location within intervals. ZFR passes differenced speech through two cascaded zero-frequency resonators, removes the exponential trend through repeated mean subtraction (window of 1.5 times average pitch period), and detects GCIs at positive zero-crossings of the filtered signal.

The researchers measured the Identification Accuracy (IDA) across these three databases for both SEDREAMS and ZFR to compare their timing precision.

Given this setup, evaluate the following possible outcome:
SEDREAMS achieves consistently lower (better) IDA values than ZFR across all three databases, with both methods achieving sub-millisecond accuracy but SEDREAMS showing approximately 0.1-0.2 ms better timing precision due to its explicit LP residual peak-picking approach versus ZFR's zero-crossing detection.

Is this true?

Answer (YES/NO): NO